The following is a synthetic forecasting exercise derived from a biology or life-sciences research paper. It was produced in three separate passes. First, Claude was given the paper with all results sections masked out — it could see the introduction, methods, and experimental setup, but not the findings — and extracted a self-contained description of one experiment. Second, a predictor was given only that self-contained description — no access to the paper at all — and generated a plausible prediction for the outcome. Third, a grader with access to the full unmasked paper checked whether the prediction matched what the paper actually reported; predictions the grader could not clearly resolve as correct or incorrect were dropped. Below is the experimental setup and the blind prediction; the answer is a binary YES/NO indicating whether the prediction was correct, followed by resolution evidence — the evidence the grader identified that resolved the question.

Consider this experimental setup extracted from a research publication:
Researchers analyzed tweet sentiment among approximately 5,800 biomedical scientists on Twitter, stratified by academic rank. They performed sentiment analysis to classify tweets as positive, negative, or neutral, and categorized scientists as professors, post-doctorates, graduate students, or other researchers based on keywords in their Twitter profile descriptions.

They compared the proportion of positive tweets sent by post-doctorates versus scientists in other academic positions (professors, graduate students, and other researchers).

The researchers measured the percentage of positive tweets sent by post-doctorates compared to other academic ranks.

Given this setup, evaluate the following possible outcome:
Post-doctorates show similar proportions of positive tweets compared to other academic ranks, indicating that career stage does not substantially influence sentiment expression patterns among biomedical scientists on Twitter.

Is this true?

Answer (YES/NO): NO